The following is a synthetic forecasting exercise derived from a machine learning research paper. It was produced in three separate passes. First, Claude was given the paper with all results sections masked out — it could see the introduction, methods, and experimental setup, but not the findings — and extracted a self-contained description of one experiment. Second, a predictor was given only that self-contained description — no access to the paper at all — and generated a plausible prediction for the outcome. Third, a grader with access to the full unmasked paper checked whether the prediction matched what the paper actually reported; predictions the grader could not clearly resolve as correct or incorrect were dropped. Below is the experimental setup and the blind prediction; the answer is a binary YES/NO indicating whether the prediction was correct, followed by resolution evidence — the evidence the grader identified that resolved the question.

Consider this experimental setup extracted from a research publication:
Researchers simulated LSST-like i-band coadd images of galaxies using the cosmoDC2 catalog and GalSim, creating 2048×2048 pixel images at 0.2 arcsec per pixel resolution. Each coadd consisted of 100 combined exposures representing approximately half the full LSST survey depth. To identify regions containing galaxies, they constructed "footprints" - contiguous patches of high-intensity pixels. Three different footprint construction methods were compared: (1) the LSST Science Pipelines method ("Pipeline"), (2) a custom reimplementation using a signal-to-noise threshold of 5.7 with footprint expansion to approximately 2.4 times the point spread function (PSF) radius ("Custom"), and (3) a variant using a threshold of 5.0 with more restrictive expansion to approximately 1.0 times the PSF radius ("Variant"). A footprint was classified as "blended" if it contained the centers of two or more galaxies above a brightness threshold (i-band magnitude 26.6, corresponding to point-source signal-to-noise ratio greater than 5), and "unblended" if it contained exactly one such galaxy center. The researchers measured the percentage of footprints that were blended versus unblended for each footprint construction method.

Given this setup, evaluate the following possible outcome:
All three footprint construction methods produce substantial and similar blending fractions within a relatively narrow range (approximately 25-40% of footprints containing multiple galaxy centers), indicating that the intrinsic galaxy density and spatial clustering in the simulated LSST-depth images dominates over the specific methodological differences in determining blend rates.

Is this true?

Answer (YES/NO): NO